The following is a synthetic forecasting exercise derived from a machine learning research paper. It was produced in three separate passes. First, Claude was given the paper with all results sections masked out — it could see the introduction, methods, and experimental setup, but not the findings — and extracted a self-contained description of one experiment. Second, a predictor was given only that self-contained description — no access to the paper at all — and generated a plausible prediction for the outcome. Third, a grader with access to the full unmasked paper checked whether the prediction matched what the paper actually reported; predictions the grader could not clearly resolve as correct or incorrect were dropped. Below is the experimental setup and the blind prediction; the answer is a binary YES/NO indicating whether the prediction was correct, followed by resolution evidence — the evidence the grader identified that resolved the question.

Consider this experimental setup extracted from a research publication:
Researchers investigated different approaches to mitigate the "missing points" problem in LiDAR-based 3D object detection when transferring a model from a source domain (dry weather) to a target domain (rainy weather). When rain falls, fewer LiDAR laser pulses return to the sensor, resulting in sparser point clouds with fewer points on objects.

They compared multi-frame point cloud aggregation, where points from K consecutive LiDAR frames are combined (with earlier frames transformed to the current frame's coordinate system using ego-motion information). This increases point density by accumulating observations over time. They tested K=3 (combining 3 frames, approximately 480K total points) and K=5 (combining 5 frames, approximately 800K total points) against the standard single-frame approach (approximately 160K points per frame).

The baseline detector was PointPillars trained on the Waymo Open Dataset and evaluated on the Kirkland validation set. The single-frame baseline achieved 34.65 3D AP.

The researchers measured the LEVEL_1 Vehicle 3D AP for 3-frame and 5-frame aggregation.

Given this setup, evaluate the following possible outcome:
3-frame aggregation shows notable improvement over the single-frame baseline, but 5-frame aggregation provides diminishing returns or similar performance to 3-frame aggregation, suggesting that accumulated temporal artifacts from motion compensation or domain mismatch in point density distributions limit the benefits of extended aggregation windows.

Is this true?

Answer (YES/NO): YES